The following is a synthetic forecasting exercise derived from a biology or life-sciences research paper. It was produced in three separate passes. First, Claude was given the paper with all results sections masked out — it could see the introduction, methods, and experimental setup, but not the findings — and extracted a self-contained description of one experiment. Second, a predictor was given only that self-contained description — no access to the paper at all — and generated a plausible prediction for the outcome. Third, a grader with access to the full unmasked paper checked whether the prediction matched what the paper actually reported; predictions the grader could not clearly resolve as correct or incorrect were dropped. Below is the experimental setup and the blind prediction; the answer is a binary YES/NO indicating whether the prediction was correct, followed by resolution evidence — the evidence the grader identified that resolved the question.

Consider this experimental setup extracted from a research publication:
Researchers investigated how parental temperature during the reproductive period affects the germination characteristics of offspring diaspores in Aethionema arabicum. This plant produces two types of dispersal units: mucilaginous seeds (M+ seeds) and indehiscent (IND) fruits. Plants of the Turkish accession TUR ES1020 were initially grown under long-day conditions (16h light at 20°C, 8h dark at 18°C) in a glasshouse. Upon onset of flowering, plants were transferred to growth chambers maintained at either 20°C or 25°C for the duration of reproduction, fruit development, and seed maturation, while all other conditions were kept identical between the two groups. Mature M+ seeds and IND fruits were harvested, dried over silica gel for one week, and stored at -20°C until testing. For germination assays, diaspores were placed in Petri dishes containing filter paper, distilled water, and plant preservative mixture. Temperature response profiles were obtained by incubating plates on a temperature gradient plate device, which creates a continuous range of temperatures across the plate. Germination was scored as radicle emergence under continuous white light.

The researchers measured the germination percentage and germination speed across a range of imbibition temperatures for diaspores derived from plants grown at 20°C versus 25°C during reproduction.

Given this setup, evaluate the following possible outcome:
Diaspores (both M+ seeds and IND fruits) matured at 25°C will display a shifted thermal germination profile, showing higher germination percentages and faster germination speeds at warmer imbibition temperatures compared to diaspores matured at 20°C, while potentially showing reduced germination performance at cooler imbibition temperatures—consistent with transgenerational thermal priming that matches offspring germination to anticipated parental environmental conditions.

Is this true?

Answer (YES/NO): NO